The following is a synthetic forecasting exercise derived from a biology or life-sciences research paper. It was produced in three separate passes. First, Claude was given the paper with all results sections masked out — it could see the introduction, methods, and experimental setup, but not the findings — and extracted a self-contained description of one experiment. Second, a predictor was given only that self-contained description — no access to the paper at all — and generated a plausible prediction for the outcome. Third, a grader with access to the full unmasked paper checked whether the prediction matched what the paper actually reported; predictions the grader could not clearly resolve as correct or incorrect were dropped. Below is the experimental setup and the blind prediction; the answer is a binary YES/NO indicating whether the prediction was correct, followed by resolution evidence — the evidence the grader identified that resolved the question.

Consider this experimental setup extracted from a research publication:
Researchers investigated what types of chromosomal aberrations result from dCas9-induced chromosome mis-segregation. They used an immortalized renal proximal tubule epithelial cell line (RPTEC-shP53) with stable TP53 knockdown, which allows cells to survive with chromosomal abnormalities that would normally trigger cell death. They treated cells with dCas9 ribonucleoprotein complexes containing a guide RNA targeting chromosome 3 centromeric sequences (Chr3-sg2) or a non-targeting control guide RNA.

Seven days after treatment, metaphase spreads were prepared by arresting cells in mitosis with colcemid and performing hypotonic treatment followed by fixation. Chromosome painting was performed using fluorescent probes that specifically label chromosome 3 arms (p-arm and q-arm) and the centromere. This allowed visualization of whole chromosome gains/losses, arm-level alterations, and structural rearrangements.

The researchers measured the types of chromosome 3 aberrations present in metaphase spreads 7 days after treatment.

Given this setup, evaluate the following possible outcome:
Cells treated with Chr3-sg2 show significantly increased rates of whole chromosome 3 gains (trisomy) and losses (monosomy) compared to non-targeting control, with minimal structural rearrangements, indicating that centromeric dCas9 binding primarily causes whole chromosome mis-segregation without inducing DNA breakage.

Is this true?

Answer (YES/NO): NO